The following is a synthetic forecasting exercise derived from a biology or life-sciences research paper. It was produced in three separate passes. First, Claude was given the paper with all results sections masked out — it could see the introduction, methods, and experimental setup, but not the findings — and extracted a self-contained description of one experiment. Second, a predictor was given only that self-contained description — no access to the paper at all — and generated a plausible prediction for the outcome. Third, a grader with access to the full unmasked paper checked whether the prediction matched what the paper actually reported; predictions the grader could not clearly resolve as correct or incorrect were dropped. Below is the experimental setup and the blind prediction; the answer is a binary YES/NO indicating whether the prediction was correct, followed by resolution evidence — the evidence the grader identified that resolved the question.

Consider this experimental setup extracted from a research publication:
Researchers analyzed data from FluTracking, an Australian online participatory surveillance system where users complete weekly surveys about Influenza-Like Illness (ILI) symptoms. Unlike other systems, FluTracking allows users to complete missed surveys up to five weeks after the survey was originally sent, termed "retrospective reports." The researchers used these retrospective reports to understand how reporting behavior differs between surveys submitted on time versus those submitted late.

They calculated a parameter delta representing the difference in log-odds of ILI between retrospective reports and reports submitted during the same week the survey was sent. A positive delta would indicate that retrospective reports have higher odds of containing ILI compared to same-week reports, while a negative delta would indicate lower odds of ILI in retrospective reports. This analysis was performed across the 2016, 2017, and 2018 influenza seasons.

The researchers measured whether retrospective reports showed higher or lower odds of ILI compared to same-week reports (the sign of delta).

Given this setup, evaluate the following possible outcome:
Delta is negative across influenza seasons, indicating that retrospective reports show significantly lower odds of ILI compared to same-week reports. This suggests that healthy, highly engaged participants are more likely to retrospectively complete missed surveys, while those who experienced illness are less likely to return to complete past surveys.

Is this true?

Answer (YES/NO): YES